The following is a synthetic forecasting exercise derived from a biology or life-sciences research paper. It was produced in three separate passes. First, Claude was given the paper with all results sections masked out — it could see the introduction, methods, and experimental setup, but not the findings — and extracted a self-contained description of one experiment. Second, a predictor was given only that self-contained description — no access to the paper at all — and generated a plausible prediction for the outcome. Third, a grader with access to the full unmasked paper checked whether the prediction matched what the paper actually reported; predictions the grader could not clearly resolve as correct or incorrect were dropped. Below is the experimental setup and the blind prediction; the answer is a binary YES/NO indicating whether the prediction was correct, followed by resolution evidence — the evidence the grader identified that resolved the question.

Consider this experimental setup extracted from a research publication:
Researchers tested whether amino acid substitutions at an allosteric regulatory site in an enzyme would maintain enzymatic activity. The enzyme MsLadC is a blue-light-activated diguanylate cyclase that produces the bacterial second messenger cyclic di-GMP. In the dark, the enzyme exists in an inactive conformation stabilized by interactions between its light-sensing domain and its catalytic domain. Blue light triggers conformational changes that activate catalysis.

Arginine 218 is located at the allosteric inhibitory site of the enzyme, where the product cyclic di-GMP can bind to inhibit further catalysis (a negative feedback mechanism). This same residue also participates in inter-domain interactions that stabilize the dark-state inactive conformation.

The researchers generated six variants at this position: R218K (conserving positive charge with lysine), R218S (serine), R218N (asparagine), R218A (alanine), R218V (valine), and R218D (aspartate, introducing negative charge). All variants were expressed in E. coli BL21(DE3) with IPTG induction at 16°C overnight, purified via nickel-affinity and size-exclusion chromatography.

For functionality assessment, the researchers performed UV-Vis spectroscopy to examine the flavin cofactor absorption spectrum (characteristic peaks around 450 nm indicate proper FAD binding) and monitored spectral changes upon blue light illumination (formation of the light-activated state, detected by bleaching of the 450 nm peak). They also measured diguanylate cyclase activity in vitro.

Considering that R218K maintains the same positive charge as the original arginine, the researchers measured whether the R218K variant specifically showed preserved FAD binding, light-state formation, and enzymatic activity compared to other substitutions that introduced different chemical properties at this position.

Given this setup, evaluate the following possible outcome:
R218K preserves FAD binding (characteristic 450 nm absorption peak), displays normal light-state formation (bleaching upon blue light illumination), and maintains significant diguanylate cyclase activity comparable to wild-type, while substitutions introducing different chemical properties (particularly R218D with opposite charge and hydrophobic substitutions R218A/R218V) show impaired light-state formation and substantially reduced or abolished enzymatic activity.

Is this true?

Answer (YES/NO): NO